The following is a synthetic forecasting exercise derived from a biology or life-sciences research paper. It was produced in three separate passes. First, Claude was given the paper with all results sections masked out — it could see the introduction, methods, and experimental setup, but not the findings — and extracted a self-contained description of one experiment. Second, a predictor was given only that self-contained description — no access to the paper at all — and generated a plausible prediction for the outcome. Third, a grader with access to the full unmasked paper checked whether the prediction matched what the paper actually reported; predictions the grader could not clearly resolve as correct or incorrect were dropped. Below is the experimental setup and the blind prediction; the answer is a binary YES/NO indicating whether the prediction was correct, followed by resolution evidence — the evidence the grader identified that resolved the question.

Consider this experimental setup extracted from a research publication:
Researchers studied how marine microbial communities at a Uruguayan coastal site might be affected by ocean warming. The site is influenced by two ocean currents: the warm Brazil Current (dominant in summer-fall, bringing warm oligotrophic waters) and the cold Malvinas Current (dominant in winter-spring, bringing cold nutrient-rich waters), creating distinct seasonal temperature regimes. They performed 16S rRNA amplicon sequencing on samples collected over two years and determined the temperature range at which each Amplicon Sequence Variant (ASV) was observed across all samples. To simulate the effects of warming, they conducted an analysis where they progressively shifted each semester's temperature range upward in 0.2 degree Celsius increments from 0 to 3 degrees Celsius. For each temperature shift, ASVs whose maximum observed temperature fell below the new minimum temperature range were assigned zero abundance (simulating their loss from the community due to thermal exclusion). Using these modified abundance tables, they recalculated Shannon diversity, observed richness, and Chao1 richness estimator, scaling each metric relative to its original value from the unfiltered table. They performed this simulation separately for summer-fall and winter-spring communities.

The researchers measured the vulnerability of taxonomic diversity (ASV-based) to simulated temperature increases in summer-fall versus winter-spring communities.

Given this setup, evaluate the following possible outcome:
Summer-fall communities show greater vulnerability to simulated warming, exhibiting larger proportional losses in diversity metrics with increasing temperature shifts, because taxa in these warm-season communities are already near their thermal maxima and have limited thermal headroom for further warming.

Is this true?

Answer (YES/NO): YES